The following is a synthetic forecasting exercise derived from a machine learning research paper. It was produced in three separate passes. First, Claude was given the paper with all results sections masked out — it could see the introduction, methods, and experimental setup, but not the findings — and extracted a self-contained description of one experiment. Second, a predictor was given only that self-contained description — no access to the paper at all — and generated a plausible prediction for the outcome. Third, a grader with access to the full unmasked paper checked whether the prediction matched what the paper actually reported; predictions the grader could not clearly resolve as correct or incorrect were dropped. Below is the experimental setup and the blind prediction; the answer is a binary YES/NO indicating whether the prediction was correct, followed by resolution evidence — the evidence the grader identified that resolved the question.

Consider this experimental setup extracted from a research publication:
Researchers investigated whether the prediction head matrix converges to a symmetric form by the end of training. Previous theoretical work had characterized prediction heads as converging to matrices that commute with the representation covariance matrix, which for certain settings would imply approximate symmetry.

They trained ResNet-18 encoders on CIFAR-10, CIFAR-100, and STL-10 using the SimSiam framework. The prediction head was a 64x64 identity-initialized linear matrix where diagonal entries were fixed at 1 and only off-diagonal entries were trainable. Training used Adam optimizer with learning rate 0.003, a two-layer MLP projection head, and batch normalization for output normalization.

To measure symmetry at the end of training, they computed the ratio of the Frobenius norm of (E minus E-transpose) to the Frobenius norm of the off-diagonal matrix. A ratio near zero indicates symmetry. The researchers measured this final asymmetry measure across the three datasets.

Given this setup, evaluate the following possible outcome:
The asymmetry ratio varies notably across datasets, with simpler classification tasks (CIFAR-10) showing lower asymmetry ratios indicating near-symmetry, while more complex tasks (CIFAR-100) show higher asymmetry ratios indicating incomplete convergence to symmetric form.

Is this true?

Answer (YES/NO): NO